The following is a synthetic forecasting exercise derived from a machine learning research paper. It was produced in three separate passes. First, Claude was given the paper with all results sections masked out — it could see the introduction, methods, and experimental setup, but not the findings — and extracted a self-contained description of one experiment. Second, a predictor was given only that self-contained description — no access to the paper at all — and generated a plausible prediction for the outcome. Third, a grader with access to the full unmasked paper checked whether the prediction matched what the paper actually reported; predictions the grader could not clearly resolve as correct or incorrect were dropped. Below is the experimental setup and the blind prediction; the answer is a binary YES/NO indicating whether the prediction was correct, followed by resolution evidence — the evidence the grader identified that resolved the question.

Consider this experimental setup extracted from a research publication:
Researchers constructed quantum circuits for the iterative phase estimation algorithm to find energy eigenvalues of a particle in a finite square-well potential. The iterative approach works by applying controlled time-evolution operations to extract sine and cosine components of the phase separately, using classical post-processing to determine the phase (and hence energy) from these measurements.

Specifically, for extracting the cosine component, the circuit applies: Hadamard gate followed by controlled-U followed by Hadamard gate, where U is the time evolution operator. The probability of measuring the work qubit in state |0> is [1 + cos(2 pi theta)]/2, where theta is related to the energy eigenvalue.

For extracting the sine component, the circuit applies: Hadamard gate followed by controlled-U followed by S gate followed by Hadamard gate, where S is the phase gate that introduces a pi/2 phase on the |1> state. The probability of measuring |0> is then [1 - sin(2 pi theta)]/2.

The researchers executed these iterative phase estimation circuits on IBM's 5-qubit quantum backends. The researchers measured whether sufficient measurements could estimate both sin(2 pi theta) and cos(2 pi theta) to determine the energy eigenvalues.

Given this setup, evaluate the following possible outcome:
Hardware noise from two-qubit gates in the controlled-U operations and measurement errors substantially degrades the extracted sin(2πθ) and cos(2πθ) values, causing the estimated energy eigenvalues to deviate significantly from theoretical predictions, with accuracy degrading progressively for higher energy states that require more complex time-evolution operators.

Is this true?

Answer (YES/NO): NO